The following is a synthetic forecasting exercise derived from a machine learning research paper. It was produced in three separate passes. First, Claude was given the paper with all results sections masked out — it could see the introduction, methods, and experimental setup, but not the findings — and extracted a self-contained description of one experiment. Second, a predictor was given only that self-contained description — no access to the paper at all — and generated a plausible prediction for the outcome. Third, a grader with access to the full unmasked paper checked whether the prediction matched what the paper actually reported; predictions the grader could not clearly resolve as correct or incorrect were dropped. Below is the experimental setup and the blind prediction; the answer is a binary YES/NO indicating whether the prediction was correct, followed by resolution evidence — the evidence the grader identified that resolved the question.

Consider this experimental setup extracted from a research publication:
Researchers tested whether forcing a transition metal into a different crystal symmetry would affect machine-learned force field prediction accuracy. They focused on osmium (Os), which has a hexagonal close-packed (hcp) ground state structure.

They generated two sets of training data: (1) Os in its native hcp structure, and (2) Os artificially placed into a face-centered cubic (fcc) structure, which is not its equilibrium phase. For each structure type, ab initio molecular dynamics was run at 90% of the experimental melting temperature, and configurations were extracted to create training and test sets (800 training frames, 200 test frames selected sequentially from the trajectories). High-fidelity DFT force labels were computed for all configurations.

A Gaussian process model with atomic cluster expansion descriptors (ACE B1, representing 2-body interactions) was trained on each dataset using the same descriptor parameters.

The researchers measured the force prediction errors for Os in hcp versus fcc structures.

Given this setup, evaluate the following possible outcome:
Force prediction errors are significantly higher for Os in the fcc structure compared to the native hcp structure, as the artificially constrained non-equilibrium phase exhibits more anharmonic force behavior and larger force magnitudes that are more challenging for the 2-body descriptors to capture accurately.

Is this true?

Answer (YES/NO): NO